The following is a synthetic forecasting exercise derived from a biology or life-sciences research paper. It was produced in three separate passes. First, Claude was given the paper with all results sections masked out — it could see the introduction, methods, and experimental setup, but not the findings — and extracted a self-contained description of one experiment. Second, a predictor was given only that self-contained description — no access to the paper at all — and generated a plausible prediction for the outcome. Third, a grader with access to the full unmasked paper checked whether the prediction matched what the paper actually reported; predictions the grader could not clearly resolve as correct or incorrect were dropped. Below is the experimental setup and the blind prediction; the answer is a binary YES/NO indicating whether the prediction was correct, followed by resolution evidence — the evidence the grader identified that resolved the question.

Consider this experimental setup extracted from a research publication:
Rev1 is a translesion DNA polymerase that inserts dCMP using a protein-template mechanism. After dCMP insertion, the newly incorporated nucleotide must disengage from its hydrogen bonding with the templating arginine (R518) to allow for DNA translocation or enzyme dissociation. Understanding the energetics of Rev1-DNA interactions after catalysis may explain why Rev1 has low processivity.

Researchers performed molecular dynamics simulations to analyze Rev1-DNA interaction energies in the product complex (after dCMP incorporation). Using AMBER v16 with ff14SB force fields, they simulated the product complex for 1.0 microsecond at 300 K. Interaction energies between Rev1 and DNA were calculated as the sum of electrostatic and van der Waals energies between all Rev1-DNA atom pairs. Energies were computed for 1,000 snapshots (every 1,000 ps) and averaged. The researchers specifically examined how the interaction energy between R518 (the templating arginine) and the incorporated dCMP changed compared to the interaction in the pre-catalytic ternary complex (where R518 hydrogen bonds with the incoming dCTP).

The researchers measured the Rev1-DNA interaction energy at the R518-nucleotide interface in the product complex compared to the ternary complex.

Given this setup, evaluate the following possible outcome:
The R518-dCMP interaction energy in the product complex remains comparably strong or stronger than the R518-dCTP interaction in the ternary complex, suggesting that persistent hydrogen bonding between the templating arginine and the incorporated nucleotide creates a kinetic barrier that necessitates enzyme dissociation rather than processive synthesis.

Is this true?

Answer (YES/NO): NO